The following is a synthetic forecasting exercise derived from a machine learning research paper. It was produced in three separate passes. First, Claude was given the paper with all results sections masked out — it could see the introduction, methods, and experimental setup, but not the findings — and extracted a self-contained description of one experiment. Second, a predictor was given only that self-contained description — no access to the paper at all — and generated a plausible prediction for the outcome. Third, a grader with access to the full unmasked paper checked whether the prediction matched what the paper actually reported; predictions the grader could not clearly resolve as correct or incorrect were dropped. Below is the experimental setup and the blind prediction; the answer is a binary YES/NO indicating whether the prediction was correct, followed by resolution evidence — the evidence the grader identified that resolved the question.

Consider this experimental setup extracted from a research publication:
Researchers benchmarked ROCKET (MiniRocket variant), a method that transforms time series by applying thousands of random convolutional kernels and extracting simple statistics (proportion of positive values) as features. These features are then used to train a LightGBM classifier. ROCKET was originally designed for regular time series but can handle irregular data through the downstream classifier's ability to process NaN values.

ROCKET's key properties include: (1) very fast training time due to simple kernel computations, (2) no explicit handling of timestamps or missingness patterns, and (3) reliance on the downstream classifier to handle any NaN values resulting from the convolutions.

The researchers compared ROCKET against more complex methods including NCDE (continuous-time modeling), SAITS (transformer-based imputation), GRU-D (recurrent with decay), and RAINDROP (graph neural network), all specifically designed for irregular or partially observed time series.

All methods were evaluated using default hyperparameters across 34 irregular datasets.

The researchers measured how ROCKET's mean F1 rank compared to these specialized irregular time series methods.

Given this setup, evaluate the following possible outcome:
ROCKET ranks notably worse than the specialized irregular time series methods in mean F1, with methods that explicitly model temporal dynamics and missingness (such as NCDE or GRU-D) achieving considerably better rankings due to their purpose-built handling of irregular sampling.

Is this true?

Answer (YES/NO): NO